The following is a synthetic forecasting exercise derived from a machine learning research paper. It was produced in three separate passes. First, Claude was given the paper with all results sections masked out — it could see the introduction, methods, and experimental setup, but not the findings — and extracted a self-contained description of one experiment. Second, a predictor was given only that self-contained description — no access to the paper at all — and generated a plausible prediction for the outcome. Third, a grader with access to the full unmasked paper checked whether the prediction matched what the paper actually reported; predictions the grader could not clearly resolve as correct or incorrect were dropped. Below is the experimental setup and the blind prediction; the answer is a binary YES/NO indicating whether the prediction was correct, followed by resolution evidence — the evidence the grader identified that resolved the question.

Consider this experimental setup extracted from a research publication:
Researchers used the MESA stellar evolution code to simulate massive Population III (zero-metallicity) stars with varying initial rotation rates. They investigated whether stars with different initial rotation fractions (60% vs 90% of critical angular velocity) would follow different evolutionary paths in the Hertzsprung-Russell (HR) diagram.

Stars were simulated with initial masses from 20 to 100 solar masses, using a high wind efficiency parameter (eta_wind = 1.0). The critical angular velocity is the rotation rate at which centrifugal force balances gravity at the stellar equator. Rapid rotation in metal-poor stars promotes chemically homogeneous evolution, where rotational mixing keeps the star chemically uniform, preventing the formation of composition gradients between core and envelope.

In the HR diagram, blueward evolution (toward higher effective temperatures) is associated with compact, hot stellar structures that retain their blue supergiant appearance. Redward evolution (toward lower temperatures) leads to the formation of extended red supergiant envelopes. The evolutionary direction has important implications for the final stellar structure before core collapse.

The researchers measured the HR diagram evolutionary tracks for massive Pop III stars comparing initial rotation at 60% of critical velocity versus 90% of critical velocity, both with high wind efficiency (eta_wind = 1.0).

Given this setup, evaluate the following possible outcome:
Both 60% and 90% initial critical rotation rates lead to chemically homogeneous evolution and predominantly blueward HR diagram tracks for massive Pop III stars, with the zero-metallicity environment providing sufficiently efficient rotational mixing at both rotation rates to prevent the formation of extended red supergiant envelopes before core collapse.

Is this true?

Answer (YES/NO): NO